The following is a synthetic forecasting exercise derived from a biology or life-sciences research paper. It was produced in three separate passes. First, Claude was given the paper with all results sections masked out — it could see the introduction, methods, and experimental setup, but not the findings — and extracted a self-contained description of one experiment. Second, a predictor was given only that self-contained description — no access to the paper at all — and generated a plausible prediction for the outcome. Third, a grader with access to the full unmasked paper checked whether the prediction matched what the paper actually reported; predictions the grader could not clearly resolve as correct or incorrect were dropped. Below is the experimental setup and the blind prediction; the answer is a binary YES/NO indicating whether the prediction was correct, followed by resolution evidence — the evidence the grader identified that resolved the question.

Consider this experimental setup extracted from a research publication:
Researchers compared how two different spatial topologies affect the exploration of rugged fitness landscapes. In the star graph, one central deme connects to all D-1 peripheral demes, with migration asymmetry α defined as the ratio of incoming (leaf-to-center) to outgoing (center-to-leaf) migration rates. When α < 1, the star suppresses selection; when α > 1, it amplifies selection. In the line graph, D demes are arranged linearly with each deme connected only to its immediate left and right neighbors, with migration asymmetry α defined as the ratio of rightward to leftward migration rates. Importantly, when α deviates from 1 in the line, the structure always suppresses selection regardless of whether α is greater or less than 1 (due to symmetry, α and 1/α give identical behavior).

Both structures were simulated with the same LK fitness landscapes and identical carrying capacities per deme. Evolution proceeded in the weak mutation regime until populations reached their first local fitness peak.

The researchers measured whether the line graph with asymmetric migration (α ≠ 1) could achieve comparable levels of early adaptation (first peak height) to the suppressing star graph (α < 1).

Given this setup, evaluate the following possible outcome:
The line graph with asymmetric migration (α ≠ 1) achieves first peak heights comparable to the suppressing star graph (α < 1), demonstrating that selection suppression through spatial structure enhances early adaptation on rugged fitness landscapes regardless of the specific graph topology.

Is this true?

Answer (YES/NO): YES